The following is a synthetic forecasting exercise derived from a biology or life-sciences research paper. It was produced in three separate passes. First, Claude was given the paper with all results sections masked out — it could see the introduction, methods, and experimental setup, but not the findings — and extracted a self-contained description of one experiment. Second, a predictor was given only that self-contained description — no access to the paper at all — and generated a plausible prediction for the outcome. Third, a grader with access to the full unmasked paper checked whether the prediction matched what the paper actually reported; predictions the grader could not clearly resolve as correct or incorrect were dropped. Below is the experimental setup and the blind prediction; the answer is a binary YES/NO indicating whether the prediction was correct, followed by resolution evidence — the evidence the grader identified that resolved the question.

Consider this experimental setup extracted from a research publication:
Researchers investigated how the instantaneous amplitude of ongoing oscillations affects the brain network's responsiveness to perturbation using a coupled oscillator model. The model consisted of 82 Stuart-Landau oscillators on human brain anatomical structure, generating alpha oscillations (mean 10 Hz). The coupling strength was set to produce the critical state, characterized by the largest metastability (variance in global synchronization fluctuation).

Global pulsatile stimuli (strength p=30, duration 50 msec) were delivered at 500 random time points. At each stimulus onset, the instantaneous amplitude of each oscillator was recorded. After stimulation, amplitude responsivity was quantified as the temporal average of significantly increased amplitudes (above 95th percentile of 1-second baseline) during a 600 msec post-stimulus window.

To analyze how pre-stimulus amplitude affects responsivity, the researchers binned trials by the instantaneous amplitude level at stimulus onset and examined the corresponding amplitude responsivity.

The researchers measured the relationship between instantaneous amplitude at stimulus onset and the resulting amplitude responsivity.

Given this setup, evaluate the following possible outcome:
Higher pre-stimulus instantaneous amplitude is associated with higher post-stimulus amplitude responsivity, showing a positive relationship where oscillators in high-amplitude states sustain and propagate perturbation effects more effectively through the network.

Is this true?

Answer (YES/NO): NO